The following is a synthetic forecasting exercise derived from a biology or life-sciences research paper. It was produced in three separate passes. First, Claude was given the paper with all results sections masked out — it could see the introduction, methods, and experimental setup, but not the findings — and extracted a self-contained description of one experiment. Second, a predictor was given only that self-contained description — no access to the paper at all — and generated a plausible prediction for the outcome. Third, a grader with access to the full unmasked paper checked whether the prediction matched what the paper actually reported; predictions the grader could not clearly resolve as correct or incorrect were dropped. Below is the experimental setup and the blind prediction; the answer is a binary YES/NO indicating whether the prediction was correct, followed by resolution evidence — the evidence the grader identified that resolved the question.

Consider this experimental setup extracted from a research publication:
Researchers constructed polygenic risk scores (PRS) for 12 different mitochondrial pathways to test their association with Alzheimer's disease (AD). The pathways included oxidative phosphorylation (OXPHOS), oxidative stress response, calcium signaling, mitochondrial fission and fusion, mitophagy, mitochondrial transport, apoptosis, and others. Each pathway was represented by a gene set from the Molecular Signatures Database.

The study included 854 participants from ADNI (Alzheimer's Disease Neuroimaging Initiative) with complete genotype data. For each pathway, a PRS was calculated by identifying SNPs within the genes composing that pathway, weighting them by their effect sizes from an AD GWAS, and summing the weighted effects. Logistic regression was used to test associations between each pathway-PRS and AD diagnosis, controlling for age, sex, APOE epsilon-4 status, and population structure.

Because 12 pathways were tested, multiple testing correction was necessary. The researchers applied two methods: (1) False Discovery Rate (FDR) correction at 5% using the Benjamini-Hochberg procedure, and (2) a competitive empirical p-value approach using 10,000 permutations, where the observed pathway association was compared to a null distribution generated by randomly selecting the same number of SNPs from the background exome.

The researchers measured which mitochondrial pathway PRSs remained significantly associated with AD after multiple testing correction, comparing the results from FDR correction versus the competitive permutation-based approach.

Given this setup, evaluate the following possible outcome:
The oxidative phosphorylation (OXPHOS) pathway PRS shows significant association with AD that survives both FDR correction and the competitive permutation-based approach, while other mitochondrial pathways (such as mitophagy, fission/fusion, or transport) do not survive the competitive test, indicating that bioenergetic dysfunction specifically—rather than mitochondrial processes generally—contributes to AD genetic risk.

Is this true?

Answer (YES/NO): NO